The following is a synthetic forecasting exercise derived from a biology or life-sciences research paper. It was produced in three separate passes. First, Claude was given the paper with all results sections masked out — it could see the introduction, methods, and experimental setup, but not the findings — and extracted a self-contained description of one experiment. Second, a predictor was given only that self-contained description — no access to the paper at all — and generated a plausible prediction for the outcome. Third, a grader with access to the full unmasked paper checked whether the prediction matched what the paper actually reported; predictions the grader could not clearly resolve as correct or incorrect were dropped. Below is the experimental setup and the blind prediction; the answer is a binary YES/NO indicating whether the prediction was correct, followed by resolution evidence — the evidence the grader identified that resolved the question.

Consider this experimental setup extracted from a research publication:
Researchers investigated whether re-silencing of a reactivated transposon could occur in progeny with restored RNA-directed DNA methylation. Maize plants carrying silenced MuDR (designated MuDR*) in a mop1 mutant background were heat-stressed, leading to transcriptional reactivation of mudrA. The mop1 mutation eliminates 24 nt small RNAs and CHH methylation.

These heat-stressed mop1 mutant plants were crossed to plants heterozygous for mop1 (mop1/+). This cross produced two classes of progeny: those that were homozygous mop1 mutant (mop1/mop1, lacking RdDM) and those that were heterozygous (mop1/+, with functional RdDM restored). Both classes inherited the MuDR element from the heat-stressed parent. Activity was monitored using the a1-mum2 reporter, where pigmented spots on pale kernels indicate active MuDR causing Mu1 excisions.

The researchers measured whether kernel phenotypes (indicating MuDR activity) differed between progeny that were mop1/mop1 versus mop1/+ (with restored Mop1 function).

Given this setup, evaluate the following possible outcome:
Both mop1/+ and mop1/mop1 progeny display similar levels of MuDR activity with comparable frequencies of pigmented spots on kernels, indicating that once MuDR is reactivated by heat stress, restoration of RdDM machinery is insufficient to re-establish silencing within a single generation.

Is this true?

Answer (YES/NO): YES